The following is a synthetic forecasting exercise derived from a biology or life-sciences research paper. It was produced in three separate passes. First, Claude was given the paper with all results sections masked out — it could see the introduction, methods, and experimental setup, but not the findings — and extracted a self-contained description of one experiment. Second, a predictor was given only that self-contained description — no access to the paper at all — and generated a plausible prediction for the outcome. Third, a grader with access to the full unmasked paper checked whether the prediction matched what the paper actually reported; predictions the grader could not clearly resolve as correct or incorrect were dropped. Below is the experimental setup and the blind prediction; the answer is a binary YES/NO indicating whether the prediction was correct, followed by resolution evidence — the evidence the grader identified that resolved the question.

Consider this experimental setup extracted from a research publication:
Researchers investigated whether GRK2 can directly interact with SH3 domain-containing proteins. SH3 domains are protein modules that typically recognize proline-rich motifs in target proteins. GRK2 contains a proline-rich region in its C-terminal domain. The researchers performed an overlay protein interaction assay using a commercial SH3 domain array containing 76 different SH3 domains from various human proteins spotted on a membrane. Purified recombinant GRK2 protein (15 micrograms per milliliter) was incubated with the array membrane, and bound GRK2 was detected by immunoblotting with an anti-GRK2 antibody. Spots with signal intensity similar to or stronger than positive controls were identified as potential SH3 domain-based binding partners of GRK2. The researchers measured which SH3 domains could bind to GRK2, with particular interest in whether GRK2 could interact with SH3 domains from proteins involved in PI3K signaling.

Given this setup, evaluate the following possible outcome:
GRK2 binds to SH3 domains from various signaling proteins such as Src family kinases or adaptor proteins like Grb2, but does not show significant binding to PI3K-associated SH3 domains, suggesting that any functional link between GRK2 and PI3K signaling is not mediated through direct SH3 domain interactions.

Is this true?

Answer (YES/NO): NO